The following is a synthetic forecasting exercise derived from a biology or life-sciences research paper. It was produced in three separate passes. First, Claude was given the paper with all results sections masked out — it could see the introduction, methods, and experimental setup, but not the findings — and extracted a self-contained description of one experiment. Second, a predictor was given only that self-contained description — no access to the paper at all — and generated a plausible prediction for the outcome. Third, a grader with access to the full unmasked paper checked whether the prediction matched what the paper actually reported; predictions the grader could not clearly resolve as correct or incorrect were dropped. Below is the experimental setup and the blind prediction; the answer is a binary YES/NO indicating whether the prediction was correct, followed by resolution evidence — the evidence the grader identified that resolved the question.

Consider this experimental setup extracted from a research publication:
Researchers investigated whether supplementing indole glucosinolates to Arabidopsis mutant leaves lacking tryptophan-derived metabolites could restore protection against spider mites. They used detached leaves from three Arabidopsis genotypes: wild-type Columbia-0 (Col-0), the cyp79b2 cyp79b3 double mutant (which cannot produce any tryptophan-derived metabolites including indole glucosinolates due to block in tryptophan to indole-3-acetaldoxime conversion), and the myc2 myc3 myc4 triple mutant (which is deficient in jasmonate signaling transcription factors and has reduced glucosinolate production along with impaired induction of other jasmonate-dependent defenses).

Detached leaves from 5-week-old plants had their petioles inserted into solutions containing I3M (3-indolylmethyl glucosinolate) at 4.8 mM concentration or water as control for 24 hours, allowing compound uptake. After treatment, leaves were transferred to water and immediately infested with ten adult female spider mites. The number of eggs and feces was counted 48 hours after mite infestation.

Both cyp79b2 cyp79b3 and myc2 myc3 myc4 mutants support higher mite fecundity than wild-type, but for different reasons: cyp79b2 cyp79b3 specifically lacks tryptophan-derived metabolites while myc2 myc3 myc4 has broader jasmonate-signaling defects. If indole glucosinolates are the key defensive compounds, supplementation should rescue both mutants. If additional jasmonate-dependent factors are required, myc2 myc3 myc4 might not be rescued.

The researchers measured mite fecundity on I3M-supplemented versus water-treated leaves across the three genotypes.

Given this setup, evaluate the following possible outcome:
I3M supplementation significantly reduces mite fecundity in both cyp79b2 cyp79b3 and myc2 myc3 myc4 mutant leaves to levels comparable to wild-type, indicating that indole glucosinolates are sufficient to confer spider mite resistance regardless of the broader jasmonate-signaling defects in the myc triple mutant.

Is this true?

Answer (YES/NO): NO